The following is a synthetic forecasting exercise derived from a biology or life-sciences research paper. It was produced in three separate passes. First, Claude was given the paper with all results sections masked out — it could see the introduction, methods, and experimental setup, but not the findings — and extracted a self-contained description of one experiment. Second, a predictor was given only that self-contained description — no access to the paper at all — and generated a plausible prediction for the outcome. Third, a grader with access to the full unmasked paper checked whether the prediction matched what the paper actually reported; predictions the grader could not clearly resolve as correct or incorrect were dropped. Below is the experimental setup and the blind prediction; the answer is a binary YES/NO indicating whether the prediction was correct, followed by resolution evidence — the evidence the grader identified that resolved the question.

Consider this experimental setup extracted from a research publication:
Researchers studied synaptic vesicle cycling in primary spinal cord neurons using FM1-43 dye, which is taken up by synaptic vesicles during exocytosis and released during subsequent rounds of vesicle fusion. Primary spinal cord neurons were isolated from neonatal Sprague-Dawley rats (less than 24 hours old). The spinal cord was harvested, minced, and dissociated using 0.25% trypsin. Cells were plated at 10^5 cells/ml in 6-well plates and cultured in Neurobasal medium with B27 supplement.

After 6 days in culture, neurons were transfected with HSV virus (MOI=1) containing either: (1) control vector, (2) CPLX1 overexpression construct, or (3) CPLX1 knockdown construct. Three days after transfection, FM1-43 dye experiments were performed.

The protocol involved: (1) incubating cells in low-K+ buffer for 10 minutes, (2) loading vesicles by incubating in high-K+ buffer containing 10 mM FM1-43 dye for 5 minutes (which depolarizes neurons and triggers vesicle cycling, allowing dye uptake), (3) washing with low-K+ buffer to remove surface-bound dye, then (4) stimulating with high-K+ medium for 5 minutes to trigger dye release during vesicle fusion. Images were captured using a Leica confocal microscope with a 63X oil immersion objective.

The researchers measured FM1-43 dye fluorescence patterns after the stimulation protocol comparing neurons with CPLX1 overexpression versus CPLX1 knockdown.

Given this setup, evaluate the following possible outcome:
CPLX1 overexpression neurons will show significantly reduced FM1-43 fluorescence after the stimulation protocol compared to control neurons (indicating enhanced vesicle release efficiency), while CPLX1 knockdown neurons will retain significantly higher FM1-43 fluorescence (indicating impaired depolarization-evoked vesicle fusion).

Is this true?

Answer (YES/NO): YES